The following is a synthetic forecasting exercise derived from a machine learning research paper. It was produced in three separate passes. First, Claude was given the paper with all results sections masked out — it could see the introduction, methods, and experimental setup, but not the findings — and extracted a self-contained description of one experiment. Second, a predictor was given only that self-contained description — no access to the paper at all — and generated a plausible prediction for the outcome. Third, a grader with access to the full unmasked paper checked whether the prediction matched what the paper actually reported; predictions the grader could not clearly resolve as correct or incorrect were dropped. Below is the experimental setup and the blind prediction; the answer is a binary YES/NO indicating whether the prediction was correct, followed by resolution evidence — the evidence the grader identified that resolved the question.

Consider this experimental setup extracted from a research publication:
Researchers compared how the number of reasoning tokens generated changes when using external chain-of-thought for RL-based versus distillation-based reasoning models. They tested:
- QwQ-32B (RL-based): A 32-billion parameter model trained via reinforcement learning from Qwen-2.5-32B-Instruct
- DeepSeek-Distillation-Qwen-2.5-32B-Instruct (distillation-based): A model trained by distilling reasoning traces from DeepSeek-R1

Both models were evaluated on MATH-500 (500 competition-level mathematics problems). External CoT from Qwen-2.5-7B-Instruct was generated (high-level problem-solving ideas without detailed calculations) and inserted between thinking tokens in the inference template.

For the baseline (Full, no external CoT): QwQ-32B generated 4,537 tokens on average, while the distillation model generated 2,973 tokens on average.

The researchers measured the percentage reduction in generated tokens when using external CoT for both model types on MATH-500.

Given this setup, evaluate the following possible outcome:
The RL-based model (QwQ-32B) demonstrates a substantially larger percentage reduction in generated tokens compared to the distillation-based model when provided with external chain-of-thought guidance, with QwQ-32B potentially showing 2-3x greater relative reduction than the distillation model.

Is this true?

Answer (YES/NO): NO